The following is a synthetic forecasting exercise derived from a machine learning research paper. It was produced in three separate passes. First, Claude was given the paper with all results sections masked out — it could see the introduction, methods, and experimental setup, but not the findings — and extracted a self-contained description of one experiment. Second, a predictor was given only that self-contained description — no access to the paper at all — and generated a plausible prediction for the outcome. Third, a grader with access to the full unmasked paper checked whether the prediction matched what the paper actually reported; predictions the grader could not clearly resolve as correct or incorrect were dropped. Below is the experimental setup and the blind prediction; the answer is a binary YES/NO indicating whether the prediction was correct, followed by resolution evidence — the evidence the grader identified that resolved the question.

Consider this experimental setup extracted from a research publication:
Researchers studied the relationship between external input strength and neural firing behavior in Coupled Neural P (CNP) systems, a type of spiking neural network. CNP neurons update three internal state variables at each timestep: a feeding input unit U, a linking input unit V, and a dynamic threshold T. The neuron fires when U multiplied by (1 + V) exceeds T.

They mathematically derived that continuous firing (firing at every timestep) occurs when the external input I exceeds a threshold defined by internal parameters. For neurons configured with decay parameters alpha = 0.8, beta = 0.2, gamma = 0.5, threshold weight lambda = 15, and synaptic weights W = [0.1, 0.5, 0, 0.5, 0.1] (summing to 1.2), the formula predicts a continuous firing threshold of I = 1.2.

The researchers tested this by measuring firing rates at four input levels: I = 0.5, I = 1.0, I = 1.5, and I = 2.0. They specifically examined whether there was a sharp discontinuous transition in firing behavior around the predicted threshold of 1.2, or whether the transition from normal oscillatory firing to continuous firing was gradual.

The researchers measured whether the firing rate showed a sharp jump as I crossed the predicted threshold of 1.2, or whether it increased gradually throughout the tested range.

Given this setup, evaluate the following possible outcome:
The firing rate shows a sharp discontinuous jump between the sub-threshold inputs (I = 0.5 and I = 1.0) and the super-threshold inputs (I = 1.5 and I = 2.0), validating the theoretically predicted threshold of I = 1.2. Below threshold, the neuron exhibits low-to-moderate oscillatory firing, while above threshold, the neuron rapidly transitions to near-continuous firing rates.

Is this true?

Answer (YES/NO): YES